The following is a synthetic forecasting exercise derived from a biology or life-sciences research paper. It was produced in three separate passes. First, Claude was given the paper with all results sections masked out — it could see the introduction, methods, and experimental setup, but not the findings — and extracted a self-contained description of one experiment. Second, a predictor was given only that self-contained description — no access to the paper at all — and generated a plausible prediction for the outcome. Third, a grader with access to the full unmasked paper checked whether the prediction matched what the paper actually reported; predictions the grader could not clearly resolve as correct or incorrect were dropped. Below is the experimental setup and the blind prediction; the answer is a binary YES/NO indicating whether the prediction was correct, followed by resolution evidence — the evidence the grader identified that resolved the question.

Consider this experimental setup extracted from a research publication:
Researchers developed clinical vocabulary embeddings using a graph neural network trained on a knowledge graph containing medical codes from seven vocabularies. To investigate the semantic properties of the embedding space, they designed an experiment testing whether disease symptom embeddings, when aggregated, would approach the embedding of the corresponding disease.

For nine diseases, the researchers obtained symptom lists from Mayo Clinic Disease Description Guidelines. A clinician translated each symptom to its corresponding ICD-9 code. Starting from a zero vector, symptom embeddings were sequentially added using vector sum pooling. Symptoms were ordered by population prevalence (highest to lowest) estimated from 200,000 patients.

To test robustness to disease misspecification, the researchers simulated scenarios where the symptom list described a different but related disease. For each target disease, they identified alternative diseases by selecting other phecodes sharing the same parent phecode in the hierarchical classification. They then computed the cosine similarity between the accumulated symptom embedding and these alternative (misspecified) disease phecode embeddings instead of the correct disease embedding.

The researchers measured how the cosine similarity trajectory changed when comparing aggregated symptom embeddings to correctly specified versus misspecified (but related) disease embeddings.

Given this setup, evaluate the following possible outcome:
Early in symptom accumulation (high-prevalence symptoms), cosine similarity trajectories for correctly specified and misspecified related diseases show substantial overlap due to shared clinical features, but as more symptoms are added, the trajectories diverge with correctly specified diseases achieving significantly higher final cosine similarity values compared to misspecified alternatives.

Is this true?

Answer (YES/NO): YES